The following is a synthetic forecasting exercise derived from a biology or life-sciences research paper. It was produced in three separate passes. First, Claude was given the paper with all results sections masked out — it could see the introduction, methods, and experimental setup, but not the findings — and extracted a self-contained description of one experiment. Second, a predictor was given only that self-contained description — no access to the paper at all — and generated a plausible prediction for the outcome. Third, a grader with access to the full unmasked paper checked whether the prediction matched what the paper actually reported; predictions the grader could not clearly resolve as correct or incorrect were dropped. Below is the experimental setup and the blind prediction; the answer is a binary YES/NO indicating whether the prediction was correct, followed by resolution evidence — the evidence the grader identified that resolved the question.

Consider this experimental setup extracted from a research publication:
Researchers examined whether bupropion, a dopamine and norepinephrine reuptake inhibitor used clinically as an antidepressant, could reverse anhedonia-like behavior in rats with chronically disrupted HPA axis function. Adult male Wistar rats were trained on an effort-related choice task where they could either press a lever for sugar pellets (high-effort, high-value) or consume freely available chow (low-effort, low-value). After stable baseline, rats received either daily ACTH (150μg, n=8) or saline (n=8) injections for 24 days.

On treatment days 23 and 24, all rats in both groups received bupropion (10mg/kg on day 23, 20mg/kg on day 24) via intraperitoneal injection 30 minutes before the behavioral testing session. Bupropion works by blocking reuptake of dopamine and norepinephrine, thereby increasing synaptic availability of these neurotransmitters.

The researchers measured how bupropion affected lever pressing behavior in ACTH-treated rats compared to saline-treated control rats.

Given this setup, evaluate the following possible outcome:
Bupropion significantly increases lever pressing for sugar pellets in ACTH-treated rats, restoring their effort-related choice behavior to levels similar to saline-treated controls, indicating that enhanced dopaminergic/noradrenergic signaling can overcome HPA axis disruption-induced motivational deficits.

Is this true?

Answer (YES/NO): NO